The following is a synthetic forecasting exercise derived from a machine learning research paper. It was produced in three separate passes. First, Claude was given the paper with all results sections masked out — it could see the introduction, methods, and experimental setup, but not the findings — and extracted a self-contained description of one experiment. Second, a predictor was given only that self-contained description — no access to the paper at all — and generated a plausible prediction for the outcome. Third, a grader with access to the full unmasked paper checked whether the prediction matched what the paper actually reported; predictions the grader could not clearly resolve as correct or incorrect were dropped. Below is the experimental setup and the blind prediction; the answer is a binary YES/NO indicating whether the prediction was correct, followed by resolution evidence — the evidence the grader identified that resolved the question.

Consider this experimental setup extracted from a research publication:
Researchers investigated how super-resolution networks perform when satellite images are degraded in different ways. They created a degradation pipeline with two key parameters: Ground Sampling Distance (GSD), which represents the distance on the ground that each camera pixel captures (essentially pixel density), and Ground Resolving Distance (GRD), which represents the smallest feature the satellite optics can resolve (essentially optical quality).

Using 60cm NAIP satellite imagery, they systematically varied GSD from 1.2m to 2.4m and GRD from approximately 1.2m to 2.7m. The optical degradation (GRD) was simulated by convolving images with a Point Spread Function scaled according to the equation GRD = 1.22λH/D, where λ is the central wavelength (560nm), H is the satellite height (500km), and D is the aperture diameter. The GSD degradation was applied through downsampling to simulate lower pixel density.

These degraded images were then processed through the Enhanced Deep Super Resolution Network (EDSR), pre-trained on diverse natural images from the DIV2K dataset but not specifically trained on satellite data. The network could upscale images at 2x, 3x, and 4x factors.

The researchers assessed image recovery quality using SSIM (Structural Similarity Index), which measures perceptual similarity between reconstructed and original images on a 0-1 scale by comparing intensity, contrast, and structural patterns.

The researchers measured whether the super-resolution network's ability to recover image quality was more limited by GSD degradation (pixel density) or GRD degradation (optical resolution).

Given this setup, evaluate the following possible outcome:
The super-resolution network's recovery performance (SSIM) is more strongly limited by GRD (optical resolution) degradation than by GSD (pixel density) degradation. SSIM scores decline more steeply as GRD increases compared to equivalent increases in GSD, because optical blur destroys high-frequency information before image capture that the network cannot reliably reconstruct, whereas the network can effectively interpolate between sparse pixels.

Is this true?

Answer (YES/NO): YES